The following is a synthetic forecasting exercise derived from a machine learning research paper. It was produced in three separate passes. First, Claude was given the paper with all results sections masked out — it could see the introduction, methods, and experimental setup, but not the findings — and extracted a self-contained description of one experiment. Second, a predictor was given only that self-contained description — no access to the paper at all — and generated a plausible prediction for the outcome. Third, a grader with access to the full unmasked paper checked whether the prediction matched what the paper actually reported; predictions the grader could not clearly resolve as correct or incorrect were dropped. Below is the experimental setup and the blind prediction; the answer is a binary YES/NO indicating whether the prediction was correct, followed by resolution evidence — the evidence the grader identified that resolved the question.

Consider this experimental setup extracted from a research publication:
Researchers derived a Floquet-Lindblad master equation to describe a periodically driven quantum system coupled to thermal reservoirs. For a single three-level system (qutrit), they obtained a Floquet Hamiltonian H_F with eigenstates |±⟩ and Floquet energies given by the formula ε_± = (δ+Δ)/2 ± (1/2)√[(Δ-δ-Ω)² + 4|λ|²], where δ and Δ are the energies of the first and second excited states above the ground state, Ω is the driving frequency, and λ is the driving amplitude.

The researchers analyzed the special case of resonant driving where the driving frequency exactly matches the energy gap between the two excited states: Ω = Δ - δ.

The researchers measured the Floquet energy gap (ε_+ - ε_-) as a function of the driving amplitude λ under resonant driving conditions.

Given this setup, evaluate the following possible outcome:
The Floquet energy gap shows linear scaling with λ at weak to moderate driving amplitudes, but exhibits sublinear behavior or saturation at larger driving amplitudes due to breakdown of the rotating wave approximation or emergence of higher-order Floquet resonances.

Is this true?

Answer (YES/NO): NO